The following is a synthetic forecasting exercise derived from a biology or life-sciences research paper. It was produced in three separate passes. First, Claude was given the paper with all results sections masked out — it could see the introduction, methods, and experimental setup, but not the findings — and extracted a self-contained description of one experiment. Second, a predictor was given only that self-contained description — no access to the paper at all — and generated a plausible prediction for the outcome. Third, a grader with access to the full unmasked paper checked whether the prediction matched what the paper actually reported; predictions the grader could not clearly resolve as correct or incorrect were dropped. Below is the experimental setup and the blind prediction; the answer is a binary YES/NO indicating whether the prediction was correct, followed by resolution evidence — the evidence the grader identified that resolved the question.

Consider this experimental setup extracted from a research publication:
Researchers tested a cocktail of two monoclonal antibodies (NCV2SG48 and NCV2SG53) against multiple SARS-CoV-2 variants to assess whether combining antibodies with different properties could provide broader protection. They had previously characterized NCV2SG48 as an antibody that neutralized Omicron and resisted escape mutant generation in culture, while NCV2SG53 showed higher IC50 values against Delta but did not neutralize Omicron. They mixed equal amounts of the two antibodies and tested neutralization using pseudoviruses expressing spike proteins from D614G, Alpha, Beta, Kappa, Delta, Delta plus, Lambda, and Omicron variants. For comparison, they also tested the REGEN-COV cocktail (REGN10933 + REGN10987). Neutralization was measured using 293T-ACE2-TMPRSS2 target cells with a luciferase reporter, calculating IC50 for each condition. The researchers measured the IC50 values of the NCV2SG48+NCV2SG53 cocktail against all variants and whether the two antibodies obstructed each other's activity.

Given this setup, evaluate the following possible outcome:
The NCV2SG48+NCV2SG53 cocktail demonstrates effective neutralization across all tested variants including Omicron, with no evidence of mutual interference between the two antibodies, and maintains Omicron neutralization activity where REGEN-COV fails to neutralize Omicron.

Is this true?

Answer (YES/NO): YES